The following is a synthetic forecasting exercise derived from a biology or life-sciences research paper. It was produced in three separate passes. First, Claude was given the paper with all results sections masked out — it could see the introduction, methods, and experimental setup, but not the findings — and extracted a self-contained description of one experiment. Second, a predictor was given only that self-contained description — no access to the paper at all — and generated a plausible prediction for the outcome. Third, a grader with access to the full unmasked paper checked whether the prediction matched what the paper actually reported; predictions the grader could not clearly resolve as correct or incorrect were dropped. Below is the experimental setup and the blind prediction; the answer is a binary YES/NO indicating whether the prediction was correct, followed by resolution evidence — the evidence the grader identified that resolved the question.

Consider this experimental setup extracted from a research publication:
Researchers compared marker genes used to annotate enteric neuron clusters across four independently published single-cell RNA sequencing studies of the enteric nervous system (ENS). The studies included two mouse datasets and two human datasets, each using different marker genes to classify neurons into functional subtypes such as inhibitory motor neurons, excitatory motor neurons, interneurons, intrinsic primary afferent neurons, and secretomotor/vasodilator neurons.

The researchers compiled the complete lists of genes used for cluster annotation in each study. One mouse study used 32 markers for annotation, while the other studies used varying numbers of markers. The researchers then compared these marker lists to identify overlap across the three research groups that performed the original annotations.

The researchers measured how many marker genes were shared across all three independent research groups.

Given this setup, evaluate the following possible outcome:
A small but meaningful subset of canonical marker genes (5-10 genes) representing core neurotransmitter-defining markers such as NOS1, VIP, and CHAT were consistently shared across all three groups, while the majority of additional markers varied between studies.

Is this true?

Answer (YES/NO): NO